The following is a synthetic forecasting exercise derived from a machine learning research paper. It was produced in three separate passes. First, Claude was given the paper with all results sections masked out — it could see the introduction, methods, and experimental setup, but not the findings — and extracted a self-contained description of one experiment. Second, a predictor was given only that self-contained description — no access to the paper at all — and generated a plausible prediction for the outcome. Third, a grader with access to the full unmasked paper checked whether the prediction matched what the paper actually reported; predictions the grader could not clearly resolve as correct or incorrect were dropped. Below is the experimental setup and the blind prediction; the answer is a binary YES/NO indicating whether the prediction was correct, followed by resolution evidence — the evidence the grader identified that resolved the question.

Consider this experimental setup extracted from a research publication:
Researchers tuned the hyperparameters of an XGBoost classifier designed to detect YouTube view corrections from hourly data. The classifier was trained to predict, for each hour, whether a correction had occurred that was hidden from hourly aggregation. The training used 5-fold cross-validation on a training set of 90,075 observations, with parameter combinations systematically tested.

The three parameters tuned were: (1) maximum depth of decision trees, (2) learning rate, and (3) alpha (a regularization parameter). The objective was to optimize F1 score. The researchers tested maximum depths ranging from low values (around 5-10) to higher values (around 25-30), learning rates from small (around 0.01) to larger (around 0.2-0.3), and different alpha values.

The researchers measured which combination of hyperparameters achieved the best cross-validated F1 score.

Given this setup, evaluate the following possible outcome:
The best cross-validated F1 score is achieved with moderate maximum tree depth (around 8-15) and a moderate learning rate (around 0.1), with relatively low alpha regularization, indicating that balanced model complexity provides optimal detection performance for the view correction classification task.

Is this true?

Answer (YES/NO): NO